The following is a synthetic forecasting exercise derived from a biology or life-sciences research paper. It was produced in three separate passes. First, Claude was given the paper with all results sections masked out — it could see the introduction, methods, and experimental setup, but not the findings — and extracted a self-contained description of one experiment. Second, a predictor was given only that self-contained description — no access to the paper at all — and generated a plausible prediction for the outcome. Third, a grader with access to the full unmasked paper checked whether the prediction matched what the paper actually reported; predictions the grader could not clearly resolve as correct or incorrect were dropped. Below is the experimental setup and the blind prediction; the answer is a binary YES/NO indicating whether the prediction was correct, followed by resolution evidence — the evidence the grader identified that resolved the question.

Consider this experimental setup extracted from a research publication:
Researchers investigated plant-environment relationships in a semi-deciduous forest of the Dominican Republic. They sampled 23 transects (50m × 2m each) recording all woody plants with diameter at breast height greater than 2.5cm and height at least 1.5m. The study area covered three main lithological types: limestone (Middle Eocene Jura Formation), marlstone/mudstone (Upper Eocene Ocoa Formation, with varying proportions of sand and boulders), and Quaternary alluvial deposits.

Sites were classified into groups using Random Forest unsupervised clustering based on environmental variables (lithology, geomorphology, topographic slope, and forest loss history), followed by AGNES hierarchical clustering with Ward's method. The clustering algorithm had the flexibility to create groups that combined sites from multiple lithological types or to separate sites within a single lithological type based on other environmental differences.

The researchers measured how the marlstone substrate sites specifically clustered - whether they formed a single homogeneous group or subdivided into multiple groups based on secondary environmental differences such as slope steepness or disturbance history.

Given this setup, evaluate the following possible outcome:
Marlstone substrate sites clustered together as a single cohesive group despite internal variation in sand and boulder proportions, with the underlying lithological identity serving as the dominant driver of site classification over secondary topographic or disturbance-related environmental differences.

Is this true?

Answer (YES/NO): NO